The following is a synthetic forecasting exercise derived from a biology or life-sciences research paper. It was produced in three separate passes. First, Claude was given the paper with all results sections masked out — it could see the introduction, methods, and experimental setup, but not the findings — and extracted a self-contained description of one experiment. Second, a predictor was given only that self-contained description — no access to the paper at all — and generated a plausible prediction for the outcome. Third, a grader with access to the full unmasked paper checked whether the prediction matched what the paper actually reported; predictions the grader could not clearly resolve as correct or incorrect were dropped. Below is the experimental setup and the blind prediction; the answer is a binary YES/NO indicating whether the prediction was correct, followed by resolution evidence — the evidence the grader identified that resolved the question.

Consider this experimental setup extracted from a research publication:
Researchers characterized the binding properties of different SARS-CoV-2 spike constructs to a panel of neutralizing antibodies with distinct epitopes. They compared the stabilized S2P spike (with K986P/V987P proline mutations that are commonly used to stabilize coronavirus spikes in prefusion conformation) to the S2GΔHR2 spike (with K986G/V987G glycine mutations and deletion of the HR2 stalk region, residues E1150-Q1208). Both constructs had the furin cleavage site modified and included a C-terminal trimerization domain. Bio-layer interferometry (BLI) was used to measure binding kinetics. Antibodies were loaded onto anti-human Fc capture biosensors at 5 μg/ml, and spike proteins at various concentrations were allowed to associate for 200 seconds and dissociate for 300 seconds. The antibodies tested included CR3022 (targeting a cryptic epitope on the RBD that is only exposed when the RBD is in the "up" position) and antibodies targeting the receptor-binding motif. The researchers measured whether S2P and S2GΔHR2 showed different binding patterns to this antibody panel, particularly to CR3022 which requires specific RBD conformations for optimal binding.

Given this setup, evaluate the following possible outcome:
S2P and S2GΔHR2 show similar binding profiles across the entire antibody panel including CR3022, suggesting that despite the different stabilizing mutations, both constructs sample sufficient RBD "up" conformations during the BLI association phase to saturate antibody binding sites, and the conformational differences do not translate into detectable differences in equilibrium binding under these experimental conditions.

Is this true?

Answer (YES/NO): NO